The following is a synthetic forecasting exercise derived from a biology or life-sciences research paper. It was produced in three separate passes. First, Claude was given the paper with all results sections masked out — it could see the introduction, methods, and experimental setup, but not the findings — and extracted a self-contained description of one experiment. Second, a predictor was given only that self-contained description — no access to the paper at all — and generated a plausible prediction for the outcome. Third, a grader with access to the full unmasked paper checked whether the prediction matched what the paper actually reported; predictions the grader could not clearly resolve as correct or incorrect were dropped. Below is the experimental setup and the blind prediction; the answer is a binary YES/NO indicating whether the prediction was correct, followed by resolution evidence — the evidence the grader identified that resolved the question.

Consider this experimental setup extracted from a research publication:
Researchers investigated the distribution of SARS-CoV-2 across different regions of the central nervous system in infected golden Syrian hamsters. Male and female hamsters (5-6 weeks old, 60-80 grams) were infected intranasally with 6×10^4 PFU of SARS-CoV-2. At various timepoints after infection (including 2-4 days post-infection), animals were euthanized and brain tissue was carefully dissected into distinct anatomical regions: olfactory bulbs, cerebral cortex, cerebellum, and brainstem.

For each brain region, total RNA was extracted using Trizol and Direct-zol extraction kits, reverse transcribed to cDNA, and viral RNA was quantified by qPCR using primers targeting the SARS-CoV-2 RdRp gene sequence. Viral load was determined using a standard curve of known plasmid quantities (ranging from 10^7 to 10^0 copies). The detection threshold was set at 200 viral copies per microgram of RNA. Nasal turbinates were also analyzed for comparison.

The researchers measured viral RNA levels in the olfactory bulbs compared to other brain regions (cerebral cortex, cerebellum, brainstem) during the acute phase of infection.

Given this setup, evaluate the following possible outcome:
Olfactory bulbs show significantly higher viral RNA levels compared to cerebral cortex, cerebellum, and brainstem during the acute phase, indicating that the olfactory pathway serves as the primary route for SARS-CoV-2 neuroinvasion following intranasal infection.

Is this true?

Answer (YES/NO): YES